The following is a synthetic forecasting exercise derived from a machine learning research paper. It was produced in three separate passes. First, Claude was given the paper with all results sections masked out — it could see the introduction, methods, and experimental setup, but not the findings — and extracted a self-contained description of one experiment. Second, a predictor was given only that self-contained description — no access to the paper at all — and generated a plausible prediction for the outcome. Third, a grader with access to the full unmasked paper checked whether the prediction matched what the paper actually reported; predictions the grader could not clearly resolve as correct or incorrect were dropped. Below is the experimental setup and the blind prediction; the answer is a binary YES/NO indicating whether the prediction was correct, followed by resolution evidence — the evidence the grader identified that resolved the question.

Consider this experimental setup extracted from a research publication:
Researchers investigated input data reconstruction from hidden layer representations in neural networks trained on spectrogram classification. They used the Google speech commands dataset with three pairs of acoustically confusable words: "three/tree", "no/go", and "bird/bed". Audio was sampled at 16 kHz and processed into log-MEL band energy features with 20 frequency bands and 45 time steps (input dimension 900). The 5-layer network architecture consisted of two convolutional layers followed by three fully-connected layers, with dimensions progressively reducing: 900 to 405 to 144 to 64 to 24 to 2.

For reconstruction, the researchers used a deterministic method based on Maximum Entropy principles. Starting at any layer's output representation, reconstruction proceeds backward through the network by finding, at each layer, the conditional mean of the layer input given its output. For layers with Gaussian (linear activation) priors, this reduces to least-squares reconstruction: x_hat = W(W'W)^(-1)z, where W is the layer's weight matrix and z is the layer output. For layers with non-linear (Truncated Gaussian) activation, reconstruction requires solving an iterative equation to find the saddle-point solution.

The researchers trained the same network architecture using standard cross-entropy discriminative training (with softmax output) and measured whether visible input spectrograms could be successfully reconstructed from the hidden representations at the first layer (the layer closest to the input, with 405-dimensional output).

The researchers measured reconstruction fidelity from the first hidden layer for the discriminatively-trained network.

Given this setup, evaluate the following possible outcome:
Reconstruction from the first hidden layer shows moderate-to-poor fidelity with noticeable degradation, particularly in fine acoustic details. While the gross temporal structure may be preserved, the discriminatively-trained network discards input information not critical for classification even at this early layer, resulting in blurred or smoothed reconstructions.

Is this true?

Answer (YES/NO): NO